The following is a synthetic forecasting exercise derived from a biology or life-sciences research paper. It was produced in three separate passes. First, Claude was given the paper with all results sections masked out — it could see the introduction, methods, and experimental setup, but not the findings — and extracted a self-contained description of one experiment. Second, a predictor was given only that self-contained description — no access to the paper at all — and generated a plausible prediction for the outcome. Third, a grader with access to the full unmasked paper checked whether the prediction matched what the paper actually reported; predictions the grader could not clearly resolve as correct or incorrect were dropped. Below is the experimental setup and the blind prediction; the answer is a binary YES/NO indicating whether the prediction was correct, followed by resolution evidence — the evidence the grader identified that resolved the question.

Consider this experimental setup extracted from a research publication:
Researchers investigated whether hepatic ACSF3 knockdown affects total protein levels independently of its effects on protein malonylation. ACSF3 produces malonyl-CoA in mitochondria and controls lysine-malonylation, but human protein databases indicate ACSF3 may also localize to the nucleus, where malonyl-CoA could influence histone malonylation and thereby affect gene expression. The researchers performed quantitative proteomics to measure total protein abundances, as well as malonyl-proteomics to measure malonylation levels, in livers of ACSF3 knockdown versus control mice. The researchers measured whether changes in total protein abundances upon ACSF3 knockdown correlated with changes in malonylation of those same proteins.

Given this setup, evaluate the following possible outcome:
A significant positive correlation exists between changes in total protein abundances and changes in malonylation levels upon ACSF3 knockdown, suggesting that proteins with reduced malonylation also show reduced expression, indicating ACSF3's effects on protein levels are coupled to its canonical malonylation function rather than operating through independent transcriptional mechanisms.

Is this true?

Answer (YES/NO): NO